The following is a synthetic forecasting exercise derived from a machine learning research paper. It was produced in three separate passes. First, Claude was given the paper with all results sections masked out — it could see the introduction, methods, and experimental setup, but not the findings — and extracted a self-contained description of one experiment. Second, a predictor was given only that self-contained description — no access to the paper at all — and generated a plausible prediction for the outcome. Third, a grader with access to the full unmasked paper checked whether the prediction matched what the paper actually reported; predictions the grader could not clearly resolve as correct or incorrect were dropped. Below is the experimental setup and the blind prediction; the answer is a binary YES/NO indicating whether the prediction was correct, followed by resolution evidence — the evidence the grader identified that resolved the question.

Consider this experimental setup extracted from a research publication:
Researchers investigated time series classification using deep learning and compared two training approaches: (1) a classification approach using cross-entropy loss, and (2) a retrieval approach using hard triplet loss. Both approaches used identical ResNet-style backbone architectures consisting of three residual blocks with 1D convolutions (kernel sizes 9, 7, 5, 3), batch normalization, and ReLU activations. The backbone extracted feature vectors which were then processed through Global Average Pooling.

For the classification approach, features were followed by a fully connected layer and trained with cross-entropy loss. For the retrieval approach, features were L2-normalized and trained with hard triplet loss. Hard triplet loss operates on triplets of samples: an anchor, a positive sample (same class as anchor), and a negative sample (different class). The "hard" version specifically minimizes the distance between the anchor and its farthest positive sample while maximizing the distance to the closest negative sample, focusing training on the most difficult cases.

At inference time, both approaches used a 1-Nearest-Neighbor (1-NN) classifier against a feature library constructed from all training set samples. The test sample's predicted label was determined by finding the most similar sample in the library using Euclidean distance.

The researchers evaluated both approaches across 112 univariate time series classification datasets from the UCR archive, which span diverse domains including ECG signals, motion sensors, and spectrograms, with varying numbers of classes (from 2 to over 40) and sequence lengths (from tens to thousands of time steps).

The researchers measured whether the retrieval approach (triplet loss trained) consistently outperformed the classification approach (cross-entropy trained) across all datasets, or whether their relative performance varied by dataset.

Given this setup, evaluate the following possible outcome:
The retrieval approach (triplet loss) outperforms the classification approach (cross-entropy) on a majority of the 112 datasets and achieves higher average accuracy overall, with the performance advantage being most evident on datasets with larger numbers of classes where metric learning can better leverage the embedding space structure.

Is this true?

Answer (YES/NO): NO